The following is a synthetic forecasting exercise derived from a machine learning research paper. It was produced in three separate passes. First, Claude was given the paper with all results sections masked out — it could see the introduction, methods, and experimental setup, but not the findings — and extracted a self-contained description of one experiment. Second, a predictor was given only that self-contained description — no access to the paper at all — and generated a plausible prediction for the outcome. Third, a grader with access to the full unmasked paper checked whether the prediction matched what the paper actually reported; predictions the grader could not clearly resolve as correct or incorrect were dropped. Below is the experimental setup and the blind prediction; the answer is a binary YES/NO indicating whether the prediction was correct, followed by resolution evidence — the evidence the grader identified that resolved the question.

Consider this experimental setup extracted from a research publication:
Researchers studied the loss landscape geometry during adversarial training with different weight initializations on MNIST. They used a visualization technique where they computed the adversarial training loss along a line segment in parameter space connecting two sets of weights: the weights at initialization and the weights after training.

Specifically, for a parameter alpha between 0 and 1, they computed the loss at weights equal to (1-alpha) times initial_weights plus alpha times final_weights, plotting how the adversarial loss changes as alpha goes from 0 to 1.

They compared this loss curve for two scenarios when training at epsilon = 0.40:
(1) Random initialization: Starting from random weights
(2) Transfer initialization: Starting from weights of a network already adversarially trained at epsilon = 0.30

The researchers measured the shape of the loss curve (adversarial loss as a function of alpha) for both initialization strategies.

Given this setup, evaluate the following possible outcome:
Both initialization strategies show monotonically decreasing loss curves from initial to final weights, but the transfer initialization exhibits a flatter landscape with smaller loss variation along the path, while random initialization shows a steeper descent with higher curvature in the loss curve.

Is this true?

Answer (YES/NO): NO